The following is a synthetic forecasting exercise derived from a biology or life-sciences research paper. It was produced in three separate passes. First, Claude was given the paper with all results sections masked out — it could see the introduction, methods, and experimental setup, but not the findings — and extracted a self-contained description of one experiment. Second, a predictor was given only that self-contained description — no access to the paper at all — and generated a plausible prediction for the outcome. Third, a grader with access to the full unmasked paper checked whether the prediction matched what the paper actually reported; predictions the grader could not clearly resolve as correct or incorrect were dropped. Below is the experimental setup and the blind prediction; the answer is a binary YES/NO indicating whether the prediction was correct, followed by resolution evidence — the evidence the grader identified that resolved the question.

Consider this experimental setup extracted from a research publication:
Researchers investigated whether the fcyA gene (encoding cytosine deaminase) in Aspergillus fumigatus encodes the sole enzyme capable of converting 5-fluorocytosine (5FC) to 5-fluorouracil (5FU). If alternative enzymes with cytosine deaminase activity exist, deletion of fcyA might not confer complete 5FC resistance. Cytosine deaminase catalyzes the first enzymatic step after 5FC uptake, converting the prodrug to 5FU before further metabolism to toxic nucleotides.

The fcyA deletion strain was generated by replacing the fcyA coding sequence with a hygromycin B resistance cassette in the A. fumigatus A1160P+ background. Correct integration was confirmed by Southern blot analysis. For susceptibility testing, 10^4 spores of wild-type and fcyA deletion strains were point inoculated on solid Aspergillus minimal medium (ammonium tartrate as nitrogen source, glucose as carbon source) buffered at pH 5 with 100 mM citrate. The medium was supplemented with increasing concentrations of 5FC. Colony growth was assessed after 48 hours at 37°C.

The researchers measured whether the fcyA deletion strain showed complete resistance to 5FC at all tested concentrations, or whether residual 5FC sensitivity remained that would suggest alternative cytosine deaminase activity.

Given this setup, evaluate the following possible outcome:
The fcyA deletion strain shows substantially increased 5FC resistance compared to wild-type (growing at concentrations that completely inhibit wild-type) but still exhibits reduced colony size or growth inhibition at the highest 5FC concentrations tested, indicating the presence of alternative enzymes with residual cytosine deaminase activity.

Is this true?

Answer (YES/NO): NO